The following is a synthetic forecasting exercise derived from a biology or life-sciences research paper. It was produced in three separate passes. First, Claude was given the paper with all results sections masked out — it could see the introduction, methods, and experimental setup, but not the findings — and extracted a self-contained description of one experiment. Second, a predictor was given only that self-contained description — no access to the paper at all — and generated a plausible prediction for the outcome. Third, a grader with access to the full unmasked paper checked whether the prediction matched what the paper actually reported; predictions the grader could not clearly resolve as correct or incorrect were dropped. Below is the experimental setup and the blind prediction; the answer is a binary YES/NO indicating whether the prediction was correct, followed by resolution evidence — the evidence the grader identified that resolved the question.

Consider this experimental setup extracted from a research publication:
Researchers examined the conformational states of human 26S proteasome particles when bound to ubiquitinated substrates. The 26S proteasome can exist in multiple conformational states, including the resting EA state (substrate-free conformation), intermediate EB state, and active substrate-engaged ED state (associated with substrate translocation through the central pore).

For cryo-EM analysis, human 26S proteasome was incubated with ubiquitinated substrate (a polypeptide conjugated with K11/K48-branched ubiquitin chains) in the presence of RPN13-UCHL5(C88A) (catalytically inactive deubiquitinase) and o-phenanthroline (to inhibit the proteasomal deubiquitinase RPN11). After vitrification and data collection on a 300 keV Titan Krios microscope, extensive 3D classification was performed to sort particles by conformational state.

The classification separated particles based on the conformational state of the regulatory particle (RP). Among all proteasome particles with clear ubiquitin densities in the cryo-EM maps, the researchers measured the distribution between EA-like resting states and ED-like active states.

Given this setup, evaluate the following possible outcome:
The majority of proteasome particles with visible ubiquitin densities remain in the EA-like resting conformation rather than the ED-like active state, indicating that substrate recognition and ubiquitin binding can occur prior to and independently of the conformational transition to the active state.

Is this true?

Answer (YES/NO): NO